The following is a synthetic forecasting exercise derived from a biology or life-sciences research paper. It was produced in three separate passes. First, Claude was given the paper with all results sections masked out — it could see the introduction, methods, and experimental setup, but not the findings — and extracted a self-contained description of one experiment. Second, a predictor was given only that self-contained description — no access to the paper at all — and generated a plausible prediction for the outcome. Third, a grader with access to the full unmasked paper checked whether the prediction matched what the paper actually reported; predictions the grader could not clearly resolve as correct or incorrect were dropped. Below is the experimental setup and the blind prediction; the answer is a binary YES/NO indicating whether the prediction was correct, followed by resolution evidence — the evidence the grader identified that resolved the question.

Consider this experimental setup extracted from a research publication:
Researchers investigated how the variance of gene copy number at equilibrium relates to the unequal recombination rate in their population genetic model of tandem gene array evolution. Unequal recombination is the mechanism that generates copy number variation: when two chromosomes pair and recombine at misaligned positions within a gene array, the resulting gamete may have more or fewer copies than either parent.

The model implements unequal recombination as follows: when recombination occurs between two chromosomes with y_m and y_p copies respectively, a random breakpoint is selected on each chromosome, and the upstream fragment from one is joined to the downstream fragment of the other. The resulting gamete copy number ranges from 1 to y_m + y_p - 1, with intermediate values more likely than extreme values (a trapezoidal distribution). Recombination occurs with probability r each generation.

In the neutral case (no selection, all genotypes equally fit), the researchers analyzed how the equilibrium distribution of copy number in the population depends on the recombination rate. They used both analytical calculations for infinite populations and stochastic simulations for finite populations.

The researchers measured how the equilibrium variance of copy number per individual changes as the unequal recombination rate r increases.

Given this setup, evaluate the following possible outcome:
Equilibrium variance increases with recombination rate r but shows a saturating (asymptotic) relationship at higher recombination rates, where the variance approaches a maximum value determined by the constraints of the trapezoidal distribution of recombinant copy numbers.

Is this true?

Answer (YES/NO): NO